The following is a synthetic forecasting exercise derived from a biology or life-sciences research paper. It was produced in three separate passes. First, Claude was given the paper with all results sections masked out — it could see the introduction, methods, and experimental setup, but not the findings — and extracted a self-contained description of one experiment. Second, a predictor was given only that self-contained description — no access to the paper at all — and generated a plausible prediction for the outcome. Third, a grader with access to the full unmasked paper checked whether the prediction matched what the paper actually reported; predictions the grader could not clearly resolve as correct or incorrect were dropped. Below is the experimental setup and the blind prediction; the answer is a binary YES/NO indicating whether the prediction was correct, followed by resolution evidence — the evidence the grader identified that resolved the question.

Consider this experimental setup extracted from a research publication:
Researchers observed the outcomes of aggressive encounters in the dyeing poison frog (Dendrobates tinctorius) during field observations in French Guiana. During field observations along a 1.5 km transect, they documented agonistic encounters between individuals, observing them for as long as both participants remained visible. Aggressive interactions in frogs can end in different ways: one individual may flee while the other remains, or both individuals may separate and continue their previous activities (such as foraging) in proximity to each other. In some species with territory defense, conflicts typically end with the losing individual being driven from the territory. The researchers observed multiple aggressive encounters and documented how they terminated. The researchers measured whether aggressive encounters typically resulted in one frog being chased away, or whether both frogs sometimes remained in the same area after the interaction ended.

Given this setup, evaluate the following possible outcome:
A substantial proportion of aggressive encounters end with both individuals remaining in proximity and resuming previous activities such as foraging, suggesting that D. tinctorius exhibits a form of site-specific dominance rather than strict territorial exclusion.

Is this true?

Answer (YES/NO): YES